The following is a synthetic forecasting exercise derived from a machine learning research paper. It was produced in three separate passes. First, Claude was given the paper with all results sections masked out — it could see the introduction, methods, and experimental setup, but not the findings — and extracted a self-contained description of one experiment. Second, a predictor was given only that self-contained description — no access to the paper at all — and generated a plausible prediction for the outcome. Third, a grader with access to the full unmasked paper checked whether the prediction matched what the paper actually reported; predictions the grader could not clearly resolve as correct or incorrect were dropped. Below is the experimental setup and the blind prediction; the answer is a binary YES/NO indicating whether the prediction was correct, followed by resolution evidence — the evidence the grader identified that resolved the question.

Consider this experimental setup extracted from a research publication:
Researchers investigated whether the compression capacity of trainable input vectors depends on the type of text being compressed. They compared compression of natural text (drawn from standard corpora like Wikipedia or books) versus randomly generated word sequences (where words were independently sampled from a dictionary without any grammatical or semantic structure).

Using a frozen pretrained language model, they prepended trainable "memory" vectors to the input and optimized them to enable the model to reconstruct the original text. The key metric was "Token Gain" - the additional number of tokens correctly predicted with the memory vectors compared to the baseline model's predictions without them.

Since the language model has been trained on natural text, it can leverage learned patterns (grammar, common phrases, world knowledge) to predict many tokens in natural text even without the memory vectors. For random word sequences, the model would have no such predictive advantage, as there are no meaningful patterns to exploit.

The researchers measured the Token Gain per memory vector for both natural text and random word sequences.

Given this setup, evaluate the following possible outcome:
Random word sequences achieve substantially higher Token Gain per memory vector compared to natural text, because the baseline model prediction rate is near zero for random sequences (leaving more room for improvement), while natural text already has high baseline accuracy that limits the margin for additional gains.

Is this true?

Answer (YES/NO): NO